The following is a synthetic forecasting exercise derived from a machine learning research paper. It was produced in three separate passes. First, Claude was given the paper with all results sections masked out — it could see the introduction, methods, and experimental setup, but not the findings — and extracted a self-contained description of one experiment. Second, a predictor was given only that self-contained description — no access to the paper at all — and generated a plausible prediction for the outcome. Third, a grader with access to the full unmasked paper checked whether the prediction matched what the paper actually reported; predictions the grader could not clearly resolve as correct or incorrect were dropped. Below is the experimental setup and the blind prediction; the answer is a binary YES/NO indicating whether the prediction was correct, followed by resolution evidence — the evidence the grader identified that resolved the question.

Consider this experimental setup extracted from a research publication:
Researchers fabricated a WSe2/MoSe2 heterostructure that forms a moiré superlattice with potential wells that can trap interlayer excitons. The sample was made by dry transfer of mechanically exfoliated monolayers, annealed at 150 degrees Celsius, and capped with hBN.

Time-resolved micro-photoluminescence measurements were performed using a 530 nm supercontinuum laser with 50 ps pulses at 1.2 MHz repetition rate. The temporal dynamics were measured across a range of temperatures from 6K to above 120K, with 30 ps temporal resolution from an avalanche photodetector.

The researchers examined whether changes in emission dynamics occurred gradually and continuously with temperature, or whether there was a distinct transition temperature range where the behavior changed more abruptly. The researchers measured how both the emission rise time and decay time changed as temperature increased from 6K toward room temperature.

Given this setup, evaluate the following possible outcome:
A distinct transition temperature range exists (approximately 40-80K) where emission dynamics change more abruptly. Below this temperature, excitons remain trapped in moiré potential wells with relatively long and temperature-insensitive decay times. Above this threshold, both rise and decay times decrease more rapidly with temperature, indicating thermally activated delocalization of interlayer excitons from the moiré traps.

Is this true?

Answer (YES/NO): NO